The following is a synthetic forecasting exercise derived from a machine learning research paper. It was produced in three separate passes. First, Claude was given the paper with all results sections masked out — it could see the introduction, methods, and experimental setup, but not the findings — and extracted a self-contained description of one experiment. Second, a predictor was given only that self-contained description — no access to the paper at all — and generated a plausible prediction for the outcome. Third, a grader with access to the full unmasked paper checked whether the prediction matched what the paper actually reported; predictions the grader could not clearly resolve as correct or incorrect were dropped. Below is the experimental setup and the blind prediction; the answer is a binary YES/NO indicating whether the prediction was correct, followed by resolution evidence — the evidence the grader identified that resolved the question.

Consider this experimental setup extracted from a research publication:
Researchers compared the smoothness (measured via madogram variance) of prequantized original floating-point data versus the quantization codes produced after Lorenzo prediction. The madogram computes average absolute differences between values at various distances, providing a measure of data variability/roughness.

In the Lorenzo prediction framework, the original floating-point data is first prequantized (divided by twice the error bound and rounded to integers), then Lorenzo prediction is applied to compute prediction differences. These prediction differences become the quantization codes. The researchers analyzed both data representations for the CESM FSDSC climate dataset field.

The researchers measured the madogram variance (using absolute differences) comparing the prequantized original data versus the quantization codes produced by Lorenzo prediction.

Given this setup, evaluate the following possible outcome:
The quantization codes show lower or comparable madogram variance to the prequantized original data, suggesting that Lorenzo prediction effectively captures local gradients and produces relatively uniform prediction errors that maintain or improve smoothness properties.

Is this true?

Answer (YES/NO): YES